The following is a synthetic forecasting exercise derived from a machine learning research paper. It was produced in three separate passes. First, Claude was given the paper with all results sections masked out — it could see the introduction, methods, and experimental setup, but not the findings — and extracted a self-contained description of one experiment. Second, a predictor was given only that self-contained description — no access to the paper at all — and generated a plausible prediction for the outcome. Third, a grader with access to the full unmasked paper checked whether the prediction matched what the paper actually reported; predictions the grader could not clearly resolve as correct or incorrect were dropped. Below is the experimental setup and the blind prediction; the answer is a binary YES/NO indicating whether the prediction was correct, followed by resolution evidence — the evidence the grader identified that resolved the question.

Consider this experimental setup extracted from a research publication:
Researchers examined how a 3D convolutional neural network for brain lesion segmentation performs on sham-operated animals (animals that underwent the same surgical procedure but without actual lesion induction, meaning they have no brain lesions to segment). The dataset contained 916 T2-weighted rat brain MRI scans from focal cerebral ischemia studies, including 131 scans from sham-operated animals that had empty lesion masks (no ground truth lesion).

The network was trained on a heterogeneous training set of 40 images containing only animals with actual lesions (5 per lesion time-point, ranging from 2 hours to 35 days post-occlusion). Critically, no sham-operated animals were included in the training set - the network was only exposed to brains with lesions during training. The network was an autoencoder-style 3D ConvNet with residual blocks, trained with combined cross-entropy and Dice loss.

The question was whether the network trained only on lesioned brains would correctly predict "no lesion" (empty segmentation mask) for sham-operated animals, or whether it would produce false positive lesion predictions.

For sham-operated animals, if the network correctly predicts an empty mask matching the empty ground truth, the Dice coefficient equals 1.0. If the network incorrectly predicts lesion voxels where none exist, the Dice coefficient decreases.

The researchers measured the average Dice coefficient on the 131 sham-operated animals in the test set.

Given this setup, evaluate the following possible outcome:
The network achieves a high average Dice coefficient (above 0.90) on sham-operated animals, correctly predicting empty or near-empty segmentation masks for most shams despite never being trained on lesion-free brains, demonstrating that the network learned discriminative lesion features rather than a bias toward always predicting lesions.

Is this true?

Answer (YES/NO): YES